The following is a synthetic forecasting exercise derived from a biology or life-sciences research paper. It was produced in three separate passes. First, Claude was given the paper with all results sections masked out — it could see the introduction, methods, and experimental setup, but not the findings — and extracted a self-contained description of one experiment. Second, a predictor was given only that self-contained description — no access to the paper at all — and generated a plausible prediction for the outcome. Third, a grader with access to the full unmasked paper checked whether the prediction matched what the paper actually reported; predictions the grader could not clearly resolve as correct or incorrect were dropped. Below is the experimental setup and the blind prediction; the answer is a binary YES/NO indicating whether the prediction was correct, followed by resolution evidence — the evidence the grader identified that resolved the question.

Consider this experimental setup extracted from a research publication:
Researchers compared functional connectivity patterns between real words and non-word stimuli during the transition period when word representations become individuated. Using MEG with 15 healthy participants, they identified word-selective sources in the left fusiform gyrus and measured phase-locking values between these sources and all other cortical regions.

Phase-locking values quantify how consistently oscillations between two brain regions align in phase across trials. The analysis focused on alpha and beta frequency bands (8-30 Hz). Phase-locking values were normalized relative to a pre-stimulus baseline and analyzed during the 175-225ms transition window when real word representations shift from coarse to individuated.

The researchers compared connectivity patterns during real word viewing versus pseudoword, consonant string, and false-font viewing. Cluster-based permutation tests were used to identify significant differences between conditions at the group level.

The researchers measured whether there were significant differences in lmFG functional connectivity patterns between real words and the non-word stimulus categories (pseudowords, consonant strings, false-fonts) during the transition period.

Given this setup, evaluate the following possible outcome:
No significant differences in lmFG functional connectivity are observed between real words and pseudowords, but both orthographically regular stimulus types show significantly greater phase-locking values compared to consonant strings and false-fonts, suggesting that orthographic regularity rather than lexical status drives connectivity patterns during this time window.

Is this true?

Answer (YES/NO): NO